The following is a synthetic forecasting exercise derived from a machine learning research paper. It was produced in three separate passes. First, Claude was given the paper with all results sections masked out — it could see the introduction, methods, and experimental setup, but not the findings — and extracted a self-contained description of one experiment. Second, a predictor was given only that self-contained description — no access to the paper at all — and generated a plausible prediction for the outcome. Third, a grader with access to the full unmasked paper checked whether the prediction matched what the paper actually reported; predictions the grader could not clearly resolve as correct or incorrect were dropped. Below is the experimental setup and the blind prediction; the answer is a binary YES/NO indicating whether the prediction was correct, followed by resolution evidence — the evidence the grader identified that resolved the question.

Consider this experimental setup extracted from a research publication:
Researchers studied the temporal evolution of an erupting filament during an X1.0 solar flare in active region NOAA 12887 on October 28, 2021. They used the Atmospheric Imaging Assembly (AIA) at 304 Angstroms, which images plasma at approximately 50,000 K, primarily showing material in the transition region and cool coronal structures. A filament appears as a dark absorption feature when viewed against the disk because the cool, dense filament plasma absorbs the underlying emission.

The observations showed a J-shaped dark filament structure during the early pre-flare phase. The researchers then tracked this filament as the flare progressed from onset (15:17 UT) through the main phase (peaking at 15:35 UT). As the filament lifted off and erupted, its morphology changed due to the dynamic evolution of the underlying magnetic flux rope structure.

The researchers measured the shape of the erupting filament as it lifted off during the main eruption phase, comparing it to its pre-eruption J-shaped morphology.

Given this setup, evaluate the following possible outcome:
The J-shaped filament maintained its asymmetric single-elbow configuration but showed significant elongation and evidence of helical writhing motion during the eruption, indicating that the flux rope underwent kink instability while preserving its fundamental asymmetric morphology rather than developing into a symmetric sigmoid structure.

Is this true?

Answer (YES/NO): NO